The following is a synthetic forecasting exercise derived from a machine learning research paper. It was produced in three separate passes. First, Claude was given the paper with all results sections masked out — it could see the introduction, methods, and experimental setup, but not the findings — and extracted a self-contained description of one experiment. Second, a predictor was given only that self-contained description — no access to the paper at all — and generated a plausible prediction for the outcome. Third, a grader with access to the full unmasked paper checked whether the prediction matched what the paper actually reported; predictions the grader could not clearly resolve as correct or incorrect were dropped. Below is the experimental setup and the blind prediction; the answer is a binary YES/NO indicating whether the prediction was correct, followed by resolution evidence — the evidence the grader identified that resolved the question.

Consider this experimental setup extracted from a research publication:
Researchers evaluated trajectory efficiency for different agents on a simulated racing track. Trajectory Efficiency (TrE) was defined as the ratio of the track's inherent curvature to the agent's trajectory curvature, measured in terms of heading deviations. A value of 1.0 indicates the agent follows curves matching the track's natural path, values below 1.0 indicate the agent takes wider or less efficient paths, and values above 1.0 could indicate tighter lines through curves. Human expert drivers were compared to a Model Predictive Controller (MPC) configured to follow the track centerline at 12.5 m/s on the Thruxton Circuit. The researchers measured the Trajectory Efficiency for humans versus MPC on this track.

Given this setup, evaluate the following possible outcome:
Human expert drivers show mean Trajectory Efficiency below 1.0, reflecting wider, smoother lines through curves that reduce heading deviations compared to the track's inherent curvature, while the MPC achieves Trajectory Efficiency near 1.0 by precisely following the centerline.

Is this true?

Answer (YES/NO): NO